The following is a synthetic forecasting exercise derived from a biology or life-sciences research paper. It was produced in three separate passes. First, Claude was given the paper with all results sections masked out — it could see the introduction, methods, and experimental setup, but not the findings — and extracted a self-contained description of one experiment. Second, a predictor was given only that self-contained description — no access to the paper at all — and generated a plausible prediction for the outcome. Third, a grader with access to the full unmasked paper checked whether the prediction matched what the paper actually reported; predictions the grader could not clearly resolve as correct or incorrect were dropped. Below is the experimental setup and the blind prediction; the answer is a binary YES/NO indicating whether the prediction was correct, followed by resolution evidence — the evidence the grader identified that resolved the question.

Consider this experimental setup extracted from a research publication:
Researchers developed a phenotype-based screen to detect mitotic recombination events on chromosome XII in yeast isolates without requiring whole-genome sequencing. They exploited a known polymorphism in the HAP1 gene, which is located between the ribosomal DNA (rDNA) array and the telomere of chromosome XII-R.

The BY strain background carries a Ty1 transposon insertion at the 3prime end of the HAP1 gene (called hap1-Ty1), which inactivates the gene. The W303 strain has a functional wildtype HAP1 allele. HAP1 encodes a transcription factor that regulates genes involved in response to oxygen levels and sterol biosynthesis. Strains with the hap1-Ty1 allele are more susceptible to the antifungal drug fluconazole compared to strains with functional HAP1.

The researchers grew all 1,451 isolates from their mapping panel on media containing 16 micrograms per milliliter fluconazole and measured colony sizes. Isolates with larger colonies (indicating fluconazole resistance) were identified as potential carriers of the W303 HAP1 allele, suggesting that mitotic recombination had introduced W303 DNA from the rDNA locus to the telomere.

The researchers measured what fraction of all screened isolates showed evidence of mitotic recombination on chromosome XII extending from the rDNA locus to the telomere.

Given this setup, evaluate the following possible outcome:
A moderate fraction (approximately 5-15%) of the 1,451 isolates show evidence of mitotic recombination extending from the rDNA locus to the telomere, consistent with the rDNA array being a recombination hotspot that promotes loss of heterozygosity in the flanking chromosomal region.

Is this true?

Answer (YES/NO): NO